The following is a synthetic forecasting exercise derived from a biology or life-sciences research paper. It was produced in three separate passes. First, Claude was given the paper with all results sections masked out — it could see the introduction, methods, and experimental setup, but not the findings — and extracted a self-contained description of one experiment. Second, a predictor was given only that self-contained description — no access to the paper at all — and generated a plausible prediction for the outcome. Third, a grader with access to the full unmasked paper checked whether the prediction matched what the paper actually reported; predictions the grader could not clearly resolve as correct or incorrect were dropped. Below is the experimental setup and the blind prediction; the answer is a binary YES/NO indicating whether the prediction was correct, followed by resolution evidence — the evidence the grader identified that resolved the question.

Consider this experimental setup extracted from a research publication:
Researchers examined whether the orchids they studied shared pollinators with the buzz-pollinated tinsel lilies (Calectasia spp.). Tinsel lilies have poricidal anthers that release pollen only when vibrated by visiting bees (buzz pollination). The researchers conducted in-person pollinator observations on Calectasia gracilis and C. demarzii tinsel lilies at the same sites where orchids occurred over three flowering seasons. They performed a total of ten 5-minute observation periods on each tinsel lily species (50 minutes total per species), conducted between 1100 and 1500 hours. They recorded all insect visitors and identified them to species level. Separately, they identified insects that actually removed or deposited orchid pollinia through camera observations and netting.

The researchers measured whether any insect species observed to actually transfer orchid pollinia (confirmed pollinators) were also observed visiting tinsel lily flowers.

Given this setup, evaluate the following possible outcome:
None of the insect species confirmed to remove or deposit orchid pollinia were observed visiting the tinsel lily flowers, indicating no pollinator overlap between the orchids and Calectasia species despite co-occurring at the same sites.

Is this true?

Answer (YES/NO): NO